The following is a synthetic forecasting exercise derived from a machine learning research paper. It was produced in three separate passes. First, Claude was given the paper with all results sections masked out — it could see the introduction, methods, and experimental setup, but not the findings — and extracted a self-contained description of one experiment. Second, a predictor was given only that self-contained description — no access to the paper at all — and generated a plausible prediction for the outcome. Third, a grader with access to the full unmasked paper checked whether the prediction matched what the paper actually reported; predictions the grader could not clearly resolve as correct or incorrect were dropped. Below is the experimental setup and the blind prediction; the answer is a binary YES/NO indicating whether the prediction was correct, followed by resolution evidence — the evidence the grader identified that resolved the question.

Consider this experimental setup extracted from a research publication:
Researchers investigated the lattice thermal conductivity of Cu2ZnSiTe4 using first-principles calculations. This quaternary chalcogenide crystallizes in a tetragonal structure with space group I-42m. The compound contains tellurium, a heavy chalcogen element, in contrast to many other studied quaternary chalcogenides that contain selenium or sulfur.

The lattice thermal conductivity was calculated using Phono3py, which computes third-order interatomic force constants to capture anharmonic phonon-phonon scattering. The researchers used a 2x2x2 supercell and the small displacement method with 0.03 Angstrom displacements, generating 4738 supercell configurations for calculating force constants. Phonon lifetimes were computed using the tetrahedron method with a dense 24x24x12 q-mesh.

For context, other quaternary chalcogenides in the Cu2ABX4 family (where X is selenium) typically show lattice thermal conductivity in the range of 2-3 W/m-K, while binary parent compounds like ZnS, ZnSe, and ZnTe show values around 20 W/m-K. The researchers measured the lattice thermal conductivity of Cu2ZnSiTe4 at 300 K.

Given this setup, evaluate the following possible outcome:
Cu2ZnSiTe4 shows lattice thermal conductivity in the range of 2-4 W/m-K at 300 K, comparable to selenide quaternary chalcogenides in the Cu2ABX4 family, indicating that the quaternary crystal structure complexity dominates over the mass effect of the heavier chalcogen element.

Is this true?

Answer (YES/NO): YES